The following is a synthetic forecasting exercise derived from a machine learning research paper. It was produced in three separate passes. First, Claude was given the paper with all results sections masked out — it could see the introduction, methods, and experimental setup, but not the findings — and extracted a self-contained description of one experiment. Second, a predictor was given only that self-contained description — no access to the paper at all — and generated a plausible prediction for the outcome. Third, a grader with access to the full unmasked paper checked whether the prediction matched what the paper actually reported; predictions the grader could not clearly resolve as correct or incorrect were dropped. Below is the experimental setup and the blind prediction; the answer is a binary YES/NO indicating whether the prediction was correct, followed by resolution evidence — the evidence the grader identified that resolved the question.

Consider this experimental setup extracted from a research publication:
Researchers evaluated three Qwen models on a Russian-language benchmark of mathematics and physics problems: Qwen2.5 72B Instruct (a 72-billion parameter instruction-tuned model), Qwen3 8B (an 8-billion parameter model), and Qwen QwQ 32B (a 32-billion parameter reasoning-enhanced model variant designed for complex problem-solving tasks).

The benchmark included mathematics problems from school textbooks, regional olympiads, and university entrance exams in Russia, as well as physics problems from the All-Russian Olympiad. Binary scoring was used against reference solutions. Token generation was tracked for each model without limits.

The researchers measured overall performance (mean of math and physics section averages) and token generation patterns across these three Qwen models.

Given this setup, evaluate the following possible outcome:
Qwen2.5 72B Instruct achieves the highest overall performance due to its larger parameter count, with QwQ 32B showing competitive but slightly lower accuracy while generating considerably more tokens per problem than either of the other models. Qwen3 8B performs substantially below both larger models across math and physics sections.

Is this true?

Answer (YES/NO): NO